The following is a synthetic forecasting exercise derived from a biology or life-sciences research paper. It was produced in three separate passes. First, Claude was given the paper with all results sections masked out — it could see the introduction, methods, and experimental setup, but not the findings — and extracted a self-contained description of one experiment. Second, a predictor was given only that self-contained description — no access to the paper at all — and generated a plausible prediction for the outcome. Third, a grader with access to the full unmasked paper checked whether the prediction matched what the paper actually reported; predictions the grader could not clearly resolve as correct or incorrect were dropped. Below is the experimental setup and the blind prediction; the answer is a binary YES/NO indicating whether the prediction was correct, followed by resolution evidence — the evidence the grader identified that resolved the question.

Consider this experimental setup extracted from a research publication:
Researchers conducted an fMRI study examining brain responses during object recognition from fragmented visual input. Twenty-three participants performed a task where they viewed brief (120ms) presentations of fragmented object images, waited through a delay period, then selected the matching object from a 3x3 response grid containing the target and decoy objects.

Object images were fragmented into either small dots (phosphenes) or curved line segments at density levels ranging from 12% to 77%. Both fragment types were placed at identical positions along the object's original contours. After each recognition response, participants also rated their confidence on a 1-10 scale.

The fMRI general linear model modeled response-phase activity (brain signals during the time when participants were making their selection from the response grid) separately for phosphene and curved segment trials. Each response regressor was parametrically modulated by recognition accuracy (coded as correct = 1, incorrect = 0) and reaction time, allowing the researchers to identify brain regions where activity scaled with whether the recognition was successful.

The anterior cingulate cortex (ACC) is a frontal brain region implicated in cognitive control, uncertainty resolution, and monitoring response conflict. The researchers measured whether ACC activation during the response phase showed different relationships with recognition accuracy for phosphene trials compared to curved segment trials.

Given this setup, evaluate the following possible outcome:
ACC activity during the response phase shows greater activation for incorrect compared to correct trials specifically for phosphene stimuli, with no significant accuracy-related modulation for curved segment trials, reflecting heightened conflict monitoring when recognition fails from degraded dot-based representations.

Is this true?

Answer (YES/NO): NO